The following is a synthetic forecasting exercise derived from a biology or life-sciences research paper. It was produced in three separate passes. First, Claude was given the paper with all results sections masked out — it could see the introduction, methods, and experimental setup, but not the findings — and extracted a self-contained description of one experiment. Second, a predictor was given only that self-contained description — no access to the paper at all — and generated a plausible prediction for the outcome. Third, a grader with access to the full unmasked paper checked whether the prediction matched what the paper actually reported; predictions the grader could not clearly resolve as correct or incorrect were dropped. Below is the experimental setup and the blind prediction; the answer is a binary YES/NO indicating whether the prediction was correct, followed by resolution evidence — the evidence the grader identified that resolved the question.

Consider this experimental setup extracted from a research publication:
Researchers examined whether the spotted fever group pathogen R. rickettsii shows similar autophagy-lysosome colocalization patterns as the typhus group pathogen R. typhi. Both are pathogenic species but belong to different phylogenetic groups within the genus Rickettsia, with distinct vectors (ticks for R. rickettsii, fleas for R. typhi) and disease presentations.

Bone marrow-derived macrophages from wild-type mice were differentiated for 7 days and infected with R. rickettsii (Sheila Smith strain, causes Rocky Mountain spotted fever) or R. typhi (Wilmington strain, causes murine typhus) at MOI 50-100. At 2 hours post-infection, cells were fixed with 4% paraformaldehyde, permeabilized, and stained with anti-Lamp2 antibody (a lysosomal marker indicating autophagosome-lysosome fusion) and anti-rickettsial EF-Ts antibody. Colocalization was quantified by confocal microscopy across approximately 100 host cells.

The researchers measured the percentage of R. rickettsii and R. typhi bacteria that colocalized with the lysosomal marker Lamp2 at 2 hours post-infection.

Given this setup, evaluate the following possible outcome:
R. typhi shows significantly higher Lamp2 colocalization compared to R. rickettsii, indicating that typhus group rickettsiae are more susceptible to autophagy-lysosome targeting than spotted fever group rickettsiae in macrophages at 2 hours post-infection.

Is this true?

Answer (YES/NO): NO